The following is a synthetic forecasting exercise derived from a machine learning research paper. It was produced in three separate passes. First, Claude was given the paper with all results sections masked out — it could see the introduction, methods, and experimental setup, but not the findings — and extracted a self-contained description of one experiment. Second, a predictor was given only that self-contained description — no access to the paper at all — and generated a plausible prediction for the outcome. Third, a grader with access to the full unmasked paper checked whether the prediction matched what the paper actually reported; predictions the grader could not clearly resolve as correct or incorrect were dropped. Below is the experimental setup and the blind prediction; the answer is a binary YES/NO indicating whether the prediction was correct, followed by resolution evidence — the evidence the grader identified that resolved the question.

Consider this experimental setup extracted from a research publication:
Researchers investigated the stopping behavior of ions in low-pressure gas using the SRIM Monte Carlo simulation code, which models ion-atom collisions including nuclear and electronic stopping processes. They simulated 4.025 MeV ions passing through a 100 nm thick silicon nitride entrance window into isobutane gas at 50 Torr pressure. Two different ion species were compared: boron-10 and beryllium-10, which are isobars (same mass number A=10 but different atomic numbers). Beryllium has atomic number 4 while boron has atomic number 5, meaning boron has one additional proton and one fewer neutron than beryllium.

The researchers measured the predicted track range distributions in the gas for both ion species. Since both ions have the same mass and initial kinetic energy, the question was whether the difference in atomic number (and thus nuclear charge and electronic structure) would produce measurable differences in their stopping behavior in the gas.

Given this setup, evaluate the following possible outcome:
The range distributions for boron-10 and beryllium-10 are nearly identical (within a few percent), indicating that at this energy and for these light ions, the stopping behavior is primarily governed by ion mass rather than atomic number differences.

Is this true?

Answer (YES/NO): NO